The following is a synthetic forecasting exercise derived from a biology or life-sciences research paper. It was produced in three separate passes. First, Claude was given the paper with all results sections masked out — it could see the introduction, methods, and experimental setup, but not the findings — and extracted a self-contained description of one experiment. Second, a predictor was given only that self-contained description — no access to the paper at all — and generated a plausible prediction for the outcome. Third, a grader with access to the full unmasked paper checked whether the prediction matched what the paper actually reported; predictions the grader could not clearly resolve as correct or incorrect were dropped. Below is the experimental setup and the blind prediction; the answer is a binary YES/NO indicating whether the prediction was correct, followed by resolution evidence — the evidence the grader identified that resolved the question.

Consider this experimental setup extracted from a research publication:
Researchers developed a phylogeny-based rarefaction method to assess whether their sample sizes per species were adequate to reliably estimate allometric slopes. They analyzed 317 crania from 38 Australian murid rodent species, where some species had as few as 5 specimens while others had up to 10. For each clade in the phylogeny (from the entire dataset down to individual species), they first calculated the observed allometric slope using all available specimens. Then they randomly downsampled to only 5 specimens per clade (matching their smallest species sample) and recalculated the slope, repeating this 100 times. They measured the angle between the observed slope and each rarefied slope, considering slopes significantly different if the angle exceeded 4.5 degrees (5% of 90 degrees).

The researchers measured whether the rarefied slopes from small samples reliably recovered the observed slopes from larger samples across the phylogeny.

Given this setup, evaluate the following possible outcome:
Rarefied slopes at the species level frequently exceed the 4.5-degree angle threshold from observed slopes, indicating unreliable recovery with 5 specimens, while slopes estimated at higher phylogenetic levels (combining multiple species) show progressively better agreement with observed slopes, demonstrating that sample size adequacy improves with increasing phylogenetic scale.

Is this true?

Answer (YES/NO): NO